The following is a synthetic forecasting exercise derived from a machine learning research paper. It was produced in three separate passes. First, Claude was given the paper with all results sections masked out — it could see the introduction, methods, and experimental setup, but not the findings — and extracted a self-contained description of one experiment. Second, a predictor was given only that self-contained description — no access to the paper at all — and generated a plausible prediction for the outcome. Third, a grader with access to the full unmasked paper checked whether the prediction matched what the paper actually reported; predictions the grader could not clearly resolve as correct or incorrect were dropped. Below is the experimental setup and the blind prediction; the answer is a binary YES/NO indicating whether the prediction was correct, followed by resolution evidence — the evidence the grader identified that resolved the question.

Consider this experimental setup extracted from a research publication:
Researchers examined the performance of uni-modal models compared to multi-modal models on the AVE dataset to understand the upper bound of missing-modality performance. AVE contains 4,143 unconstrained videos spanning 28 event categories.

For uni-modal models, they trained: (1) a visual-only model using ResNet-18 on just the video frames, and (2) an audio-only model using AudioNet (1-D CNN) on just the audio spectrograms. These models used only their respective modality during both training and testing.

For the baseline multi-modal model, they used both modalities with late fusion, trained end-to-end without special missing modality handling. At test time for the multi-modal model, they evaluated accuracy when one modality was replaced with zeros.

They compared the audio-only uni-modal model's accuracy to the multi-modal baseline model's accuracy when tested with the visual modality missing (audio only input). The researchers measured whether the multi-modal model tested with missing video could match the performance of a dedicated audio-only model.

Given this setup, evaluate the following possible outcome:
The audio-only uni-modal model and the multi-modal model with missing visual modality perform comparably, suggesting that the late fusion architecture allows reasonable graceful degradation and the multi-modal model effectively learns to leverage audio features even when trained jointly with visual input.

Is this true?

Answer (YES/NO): NO